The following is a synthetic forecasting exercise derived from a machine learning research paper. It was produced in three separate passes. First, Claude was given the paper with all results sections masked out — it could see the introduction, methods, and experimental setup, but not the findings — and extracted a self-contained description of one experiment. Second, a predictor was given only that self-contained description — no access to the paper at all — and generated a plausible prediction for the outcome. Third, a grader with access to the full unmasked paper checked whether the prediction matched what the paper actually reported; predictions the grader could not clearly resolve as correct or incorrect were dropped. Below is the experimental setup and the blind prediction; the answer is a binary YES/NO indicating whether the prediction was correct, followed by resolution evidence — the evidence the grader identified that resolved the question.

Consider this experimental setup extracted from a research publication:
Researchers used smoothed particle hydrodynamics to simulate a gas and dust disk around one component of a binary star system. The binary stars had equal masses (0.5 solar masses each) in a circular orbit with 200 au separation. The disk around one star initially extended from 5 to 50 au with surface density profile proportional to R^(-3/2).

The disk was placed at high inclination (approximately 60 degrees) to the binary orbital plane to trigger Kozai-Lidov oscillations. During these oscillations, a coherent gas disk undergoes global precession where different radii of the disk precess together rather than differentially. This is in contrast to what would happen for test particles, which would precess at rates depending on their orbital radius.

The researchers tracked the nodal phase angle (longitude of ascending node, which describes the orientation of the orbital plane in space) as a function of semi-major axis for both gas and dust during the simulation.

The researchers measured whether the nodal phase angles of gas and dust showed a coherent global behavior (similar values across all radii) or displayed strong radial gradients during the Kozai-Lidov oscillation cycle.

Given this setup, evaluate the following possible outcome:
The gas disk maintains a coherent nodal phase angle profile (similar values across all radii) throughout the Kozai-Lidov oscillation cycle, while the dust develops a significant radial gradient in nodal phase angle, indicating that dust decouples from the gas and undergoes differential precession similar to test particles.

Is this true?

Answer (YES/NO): NO